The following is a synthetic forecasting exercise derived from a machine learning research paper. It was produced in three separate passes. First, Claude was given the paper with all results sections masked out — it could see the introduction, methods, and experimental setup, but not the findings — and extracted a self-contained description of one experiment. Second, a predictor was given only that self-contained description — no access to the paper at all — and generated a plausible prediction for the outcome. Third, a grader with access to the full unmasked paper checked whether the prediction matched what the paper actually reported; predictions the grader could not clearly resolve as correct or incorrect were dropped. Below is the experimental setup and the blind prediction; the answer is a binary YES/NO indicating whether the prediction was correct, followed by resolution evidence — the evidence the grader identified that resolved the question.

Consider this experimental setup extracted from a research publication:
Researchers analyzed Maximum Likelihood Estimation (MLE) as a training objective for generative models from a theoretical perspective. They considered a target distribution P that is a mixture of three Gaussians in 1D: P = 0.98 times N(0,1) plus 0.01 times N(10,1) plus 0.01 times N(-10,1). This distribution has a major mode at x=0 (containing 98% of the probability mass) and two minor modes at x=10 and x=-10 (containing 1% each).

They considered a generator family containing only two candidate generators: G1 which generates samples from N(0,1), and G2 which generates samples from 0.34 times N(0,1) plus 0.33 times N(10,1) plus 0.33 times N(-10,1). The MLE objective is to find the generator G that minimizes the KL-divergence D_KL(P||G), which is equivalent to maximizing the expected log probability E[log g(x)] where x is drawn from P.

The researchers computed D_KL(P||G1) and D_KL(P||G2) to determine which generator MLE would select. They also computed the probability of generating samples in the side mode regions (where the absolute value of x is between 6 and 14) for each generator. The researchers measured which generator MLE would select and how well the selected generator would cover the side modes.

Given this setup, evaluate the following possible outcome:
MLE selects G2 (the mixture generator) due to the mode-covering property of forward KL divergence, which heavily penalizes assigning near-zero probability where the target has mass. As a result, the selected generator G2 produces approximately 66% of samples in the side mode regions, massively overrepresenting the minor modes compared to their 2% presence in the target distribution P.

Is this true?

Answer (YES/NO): NO